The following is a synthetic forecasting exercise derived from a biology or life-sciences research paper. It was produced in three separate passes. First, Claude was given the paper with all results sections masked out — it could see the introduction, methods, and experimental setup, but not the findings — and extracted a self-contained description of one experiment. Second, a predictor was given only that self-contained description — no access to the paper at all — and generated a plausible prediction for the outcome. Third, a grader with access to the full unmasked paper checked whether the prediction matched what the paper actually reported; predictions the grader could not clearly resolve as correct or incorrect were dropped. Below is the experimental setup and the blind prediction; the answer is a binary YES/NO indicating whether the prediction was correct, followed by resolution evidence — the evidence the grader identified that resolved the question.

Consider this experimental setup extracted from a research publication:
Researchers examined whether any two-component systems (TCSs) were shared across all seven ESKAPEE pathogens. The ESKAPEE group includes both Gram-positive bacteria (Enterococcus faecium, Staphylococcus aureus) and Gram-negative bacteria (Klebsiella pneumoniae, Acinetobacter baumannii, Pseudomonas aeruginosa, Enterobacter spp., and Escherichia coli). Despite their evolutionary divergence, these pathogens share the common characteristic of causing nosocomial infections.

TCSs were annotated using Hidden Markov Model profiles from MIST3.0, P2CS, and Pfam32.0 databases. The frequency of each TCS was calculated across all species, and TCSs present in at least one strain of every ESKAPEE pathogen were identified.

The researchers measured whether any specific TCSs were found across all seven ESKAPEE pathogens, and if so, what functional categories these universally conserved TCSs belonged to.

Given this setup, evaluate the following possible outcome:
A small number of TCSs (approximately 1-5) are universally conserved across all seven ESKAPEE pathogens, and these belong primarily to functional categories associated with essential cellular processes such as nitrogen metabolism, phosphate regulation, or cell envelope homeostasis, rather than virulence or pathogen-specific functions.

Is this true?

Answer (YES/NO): NO